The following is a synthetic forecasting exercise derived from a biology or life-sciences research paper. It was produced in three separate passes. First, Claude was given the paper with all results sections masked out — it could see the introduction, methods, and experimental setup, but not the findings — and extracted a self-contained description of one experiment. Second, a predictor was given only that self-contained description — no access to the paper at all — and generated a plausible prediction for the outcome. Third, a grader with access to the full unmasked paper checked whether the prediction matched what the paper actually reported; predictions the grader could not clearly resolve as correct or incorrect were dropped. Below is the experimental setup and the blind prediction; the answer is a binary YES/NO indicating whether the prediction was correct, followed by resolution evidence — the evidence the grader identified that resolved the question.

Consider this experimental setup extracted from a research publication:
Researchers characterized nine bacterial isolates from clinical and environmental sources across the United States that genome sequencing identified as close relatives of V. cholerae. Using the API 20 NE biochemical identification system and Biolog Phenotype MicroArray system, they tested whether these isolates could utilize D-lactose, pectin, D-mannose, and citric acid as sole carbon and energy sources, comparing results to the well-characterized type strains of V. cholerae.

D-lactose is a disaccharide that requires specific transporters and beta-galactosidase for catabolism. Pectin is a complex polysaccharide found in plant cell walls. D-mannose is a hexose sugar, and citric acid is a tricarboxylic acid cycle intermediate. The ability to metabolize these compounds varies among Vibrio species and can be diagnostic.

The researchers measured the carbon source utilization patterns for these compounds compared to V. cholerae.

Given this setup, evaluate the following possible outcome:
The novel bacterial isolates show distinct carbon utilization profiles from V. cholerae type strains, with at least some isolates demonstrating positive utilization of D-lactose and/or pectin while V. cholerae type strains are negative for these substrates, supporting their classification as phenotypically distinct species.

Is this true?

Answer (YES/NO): YES